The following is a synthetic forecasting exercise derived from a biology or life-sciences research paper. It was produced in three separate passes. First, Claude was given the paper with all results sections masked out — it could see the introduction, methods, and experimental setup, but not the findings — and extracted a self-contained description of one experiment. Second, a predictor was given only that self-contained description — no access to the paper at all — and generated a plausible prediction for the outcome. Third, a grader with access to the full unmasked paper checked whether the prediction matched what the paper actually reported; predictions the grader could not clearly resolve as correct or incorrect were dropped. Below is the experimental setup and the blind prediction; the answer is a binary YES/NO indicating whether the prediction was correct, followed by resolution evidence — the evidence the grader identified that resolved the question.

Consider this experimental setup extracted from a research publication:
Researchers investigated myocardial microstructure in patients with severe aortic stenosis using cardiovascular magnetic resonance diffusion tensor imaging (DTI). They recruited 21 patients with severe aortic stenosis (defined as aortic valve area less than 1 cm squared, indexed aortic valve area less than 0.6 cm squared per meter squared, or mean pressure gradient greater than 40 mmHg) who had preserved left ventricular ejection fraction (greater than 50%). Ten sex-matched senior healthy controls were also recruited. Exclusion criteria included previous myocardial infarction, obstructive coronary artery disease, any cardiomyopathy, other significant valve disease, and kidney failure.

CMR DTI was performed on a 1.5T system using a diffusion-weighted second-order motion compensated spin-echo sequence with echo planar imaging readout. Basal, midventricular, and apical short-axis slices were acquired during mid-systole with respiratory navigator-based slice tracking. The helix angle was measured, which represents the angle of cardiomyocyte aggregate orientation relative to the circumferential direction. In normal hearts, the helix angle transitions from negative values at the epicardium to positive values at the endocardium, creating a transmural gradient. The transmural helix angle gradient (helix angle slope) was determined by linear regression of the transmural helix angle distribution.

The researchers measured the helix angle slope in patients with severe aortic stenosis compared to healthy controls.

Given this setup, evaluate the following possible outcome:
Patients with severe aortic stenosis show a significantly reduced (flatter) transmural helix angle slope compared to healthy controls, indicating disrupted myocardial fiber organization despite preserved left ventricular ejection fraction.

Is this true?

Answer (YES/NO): NO